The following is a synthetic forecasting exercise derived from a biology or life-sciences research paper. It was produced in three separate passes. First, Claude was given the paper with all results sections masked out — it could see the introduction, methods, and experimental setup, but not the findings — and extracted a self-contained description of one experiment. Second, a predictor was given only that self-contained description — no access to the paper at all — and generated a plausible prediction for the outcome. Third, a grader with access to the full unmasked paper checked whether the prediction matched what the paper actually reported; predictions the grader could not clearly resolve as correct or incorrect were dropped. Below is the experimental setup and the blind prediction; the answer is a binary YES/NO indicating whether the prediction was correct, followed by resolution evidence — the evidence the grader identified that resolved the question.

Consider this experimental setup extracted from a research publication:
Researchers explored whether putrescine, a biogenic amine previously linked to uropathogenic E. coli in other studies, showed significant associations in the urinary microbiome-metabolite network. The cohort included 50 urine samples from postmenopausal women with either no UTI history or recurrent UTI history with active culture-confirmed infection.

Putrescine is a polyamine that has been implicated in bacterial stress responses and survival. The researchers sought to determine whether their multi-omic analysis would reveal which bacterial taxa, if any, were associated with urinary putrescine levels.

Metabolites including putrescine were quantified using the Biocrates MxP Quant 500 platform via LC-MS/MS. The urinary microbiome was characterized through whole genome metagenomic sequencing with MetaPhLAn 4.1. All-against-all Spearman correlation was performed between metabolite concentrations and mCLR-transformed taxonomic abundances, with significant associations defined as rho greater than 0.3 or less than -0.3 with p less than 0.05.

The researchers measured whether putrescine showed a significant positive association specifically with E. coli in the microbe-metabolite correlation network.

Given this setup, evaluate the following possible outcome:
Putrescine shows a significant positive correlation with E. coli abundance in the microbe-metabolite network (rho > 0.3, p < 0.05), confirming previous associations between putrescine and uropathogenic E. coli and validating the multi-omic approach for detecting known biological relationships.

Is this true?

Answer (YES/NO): YES